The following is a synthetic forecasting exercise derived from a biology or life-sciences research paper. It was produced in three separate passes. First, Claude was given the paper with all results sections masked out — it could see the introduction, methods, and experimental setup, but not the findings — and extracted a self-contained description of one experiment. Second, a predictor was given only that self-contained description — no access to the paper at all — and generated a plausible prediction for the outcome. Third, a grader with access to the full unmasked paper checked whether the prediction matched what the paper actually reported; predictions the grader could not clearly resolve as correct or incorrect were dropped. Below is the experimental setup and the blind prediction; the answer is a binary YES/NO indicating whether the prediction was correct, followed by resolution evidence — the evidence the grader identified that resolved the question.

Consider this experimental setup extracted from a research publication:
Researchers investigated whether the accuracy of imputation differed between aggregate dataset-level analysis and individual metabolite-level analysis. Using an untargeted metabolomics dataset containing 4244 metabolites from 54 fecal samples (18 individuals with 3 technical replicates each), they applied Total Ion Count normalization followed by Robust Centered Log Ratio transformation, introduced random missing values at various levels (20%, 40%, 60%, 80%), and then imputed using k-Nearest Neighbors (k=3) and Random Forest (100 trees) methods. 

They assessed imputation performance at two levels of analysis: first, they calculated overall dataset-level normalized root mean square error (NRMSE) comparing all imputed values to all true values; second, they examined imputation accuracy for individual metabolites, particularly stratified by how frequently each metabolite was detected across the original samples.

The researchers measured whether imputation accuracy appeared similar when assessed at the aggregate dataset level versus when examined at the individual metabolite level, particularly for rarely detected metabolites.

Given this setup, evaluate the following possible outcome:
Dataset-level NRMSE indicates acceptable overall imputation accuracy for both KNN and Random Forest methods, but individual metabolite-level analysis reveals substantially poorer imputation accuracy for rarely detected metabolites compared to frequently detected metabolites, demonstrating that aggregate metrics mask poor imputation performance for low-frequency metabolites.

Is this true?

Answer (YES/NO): YES